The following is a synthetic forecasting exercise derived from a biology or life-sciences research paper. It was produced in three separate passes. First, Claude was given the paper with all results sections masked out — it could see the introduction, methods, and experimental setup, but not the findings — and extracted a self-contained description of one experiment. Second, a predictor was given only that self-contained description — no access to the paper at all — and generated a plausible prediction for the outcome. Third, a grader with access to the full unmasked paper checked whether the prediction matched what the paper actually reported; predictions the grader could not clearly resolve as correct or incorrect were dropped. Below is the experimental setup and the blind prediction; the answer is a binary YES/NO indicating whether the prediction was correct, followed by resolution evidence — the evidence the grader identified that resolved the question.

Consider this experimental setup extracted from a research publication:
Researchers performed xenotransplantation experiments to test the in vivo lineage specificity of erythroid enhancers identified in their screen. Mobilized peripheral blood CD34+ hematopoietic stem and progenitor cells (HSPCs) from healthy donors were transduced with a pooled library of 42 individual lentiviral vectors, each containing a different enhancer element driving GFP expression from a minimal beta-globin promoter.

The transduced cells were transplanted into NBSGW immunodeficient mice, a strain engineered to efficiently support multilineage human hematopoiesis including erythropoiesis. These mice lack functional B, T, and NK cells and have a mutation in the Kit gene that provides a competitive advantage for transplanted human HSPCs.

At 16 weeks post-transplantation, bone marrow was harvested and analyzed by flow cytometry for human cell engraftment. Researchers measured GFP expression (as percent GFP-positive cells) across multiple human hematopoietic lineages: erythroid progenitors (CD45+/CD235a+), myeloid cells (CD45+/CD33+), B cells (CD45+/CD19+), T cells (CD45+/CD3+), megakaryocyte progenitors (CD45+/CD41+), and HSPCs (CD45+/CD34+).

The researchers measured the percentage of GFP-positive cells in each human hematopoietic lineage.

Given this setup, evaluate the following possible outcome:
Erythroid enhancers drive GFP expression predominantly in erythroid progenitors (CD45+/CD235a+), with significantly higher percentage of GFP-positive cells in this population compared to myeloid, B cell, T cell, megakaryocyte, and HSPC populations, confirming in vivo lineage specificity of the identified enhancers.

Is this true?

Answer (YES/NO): YES